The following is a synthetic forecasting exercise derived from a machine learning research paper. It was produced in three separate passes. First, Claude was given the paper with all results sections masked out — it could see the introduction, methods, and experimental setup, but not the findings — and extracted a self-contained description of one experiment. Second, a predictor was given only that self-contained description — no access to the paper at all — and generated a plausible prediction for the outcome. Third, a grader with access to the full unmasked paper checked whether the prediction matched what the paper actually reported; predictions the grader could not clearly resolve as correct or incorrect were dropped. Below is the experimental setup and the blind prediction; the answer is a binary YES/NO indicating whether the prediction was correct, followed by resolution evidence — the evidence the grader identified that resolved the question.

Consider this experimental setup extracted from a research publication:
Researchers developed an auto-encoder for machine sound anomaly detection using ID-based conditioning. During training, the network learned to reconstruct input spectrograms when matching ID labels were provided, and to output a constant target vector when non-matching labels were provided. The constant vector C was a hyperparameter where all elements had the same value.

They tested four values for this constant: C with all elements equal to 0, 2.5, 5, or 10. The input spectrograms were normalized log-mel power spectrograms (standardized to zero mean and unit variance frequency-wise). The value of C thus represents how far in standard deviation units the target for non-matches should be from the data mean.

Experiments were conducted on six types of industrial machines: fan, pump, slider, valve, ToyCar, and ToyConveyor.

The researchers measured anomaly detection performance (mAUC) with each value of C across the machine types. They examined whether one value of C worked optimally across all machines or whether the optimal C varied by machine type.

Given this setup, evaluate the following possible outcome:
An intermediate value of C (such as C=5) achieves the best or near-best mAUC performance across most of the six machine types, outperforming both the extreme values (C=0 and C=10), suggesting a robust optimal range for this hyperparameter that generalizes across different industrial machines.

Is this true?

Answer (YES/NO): NO